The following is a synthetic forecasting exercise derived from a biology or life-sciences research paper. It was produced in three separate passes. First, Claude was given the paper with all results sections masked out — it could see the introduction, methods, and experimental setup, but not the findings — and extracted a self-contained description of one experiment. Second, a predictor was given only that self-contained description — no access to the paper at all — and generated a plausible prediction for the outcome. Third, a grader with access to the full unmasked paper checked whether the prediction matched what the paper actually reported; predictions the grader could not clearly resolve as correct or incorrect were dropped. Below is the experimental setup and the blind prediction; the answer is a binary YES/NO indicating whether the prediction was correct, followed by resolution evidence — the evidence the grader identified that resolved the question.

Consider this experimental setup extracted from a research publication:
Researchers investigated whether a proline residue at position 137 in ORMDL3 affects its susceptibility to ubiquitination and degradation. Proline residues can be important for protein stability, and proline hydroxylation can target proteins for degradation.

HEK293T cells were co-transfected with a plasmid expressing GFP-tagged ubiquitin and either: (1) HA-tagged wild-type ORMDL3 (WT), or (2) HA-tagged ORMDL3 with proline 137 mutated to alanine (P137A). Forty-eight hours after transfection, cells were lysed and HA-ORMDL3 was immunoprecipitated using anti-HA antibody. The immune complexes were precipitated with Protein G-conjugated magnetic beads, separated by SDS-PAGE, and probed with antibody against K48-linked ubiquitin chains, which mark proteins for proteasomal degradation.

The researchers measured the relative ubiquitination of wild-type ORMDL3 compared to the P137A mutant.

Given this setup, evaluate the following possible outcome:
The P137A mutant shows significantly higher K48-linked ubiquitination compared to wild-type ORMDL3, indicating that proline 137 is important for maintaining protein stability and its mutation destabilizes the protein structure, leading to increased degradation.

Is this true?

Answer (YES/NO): NO